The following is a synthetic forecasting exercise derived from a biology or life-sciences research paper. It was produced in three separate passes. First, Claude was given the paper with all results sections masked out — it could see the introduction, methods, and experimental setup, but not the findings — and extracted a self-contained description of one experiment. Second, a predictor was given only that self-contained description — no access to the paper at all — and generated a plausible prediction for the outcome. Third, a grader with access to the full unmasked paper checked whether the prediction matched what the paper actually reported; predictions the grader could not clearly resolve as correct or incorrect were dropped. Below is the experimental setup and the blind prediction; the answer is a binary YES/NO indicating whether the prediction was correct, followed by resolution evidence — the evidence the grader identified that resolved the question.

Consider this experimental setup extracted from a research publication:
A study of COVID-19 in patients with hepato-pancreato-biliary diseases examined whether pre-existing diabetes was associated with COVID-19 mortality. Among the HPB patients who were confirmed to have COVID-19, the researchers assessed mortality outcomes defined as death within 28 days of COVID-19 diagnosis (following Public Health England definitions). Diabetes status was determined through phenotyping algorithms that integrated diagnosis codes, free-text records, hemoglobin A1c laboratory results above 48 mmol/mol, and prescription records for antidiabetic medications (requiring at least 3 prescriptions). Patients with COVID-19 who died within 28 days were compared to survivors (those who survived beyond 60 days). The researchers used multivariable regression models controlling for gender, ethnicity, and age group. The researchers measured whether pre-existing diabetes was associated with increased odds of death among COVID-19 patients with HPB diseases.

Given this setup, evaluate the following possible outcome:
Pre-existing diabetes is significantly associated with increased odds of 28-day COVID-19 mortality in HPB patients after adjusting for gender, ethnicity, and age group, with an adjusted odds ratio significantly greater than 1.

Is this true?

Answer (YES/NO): NO